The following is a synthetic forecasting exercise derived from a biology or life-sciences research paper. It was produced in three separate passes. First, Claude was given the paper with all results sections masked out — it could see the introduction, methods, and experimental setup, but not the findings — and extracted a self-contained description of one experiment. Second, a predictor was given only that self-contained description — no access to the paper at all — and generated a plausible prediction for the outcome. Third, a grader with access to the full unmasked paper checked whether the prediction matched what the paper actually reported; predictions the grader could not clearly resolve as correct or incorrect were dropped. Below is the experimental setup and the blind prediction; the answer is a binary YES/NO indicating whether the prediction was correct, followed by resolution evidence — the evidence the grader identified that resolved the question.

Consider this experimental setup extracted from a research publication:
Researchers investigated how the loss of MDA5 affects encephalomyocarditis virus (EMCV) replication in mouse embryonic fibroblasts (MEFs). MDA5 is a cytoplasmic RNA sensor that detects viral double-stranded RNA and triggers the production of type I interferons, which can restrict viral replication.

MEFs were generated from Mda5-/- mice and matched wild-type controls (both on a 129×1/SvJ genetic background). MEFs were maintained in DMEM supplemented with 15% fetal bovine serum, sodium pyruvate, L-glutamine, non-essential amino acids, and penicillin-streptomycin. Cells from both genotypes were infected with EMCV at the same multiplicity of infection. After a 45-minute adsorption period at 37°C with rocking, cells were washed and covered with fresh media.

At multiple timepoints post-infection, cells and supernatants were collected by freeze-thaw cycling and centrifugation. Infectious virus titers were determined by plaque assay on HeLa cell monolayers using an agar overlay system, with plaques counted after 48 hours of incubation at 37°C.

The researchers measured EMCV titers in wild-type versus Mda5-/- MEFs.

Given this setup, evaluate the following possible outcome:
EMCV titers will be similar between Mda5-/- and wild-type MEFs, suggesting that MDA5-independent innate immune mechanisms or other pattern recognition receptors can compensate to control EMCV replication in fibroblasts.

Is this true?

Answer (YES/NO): YES